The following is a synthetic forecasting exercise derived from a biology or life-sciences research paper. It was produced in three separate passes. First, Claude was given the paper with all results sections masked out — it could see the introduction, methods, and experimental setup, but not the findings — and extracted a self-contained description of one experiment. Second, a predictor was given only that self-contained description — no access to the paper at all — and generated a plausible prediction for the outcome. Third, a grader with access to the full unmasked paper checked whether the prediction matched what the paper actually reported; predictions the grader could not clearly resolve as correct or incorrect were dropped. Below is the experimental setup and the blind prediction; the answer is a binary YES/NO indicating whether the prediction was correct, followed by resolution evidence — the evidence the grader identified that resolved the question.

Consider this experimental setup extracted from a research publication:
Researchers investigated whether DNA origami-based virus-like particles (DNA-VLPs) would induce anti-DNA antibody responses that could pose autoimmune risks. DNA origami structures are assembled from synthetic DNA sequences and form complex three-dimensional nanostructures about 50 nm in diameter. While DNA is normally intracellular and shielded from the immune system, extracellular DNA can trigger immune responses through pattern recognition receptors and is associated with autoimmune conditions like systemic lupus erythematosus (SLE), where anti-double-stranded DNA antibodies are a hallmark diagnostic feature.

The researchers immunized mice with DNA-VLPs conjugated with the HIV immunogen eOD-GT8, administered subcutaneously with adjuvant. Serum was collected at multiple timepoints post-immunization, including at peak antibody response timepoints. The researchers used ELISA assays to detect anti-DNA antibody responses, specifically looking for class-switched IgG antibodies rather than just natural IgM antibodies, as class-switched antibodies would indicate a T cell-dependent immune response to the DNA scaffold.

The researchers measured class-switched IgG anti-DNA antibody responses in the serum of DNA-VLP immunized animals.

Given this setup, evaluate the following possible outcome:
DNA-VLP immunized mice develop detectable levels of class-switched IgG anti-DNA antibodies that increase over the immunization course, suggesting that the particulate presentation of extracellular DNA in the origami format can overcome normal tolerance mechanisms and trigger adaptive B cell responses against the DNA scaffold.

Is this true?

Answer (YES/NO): NO